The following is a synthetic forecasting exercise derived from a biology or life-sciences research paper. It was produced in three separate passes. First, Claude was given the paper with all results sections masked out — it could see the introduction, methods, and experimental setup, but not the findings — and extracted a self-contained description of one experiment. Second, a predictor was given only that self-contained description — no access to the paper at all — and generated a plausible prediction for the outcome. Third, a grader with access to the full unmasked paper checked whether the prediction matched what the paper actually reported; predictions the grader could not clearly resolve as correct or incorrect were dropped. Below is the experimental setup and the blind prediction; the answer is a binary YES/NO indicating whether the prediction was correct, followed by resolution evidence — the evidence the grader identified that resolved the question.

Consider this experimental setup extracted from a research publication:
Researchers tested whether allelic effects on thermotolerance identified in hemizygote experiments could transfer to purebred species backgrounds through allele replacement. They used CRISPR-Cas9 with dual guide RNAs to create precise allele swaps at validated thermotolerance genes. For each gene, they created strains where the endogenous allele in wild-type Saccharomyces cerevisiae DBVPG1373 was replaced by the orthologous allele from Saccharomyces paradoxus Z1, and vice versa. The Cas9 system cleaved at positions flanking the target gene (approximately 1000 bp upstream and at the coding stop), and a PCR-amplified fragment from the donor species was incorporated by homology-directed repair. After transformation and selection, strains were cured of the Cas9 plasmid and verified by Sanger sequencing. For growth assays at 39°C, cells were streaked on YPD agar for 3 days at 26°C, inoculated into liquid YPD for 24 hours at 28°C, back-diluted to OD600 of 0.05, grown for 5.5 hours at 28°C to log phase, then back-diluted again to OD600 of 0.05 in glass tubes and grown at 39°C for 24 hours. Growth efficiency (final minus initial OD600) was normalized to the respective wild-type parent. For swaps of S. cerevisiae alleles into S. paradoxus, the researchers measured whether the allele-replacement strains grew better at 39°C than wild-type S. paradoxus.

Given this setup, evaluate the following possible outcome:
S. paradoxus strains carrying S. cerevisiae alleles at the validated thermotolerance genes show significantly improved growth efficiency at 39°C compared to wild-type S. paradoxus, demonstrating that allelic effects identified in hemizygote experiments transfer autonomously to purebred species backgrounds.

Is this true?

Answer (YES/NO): NO